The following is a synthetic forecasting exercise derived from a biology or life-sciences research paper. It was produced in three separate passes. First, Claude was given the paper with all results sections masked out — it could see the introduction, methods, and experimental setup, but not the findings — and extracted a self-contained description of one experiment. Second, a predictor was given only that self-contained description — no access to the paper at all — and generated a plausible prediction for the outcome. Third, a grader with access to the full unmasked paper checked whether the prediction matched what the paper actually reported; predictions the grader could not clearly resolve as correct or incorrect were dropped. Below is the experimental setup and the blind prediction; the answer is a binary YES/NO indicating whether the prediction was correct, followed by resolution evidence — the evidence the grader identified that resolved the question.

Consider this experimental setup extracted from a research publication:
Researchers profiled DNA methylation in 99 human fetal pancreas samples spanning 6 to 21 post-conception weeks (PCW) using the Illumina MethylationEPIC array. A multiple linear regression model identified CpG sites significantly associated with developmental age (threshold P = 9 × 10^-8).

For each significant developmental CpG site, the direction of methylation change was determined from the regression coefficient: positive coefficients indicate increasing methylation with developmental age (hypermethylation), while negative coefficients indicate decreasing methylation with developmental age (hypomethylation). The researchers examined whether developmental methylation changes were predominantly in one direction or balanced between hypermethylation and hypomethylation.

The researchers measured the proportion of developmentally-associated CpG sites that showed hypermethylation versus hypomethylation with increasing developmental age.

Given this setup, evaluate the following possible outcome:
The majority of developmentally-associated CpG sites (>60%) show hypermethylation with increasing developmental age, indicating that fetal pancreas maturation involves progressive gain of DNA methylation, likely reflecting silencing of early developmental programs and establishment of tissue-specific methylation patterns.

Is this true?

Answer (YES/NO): NO